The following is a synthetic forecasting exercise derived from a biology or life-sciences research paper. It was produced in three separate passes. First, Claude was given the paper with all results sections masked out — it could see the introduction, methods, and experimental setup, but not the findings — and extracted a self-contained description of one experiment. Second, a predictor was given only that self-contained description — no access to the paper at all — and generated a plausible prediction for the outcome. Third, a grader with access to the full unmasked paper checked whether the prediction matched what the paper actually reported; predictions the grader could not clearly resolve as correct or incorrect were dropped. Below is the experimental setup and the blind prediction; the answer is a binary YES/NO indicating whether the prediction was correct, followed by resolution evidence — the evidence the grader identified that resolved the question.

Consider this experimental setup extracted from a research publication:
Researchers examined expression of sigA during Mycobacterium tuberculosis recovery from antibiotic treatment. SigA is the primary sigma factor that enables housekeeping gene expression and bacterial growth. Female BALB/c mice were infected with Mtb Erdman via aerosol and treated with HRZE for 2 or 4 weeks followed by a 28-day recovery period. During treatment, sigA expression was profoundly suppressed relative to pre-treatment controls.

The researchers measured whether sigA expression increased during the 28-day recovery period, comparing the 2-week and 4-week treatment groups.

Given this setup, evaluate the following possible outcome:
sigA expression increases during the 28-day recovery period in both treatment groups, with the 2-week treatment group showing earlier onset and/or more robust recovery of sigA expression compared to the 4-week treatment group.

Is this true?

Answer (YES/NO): NO